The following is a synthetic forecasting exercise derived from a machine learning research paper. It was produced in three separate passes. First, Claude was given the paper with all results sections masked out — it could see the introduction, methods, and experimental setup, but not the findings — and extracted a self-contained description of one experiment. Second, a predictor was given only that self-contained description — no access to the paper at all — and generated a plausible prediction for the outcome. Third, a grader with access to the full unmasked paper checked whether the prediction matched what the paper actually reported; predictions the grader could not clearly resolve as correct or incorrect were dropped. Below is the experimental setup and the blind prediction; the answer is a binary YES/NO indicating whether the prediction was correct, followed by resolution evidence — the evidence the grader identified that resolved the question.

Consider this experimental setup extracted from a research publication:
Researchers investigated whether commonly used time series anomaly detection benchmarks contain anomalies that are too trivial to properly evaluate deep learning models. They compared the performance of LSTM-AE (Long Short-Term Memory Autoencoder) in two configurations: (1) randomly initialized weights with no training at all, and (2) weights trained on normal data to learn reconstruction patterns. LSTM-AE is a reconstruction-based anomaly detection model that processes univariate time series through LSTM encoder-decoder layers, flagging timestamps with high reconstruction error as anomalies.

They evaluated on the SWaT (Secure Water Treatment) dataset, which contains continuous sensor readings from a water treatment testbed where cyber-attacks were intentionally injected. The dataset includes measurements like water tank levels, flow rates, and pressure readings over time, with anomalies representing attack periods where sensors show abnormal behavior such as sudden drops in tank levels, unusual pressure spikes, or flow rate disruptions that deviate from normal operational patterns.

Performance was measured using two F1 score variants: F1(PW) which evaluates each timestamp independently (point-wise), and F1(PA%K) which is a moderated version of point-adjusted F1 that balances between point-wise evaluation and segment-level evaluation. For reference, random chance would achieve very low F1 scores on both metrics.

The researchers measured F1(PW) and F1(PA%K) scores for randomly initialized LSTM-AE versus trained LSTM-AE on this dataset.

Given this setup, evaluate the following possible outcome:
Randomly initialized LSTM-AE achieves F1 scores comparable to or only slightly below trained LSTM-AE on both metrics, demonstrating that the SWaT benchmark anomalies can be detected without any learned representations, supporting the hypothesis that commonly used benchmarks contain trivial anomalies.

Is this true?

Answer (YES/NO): NO